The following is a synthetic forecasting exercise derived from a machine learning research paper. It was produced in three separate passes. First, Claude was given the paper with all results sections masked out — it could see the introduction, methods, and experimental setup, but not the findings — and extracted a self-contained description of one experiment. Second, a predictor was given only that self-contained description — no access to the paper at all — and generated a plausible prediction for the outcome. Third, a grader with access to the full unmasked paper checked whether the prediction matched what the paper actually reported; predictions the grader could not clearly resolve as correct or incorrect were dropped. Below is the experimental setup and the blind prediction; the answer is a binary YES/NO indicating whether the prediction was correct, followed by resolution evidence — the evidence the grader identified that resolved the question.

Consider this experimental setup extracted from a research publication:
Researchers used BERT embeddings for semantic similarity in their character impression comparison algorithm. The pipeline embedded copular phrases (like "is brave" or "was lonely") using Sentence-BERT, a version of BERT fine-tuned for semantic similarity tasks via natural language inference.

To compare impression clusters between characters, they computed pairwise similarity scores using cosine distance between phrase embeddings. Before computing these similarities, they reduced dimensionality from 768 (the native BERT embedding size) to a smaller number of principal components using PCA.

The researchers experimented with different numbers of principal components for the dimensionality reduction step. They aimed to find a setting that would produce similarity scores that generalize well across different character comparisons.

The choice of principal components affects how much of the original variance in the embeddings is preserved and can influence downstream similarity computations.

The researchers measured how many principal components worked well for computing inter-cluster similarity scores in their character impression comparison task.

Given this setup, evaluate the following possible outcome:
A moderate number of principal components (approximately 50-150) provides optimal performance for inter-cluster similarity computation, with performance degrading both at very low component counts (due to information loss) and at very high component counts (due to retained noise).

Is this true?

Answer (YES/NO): NO